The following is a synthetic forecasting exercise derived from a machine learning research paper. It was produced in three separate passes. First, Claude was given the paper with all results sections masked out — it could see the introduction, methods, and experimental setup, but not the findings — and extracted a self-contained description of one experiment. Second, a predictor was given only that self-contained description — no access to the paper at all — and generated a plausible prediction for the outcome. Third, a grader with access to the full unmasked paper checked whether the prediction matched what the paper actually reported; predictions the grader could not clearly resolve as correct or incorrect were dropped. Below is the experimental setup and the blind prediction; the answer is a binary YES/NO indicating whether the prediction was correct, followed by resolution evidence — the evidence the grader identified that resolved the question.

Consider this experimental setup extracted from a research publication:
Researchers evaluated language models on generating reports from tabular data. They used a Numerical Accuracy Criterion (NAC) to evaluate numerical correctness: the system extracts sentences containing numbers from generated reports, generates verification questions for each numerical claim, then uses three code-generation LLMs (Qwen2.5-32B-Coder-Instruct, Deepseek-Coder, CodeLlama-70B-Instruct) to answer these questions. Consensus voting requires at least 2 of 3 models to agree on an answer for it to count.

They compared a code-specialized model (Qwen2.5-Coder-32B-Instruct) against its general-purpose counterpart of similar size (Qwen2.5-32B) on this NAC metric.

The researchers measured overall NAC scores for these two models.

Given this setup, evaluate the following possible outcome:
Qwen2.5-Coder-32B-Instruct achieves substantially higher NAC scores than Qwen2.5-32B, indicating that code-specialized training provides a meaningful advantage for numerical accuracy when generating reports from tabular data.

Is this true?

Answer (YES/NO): NO